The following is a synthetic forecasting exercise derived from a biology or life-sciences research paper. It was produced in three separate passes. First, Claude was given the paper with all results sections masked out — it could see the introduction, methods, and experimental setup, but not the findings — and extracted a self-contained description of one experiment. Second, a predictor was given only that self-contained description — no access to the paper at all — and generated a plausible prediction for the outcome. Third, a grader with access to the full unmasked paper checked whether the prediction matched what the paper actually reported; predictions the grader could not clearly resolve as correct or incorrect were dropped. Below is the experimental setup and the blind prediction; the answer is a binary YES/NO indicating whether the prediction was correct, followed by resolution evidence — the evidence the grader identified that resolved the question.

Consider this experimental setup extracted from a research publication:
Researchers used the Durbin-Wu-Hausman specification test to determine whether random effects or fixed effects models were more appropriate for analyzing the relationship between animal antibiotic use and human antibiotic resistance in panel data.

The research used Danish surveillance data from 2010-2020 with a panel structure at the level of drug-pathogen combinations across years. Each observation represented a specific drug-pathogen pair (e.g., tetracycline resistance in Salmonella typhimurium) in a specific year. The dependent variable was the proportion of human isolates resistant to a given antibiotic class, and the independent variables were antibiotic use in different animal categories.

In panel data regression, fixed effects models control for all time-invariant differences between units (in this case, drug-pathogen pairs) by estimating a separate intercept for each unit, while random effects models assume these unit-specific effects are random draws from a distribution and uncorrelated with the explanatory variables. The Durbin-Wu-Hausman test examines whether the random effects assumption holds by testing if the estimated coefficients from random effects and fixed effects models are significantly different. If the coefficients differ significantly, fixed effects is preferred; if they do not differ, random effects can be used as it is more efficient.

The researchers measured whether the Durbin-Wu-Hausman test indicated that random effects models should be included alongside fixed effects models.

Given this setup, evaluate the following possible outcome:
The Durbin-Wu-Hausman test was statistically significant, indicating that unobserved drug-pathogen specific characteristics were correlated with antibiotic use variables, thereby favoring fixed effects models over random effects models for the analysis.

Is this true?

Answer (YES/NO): NO